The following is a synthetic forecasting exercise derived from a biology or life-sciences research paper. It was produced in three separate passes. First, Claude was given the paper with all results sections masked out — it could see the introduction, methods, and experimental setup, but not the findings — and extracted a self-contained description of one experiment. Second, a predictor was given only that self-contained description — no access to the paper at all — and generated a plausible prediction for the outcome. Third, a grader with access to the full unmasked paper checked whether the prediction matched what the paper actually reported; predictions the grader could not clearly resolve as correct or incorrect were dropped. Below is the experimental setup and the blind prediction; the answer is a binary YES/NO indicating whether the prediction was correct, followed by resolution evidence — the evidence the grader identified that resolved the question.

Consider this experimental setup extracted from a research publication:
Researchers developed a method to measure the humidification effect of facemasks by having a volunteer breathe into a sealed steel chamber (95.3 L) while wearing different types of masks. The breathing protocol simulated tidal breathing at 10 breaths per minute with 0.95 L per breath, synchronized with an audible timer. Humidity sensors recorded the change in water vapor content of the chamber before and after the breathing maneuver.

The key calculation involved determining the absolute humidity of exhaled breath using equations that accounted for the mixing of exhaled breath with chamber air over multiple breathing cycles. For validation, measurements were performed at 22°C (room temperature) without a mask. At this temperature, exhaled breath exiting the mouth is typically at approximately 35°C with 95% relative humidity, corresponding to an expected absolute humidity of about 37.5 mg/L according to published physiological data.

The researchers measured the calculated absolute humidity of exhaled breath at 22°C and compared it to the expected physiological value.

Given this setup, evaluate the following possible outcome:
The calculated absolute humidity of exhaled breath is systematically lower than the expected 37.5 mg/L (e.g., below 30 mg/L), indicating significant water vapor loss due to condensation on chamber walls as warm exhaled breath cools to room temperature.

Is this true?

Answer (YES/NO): NO